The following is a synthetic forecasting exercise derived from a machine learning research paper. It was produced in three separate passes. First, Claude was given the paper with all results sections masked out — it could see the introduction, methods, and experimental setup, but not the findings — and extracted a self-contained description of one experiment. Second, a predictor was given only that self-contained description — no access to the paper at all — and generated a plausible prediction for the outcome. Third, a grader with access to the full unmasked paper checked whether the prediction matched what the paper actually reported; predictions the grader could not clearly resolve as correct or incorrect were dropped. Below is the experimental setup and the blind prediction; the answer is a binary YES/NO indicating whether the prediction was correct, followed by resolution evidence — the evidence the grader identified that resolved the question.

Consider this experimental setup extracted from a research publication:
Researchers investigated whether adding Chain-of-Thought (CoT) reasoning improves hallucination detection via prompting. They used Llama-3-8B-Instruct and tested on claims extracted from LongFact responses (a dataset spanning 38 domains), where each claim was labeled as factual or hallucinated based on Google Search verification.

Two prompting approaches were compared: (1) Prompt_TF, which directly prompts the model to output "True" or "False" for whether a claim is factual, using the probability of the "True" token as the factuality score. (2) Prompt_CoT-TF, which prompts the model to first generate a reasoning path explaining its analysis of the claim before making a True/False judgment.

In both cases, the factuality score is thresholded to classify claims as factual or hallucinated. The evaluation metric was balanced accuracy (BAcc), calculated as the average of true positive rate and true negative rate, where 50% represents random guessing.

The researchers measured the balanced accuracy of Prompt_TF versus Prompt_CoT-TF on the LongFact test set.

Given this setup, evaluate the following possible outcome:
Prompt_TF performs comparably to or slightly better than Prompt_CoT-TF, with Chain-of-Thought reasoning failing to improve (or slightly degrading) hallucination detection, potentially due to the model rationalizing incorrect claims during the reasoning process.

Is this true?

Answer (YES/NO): NO